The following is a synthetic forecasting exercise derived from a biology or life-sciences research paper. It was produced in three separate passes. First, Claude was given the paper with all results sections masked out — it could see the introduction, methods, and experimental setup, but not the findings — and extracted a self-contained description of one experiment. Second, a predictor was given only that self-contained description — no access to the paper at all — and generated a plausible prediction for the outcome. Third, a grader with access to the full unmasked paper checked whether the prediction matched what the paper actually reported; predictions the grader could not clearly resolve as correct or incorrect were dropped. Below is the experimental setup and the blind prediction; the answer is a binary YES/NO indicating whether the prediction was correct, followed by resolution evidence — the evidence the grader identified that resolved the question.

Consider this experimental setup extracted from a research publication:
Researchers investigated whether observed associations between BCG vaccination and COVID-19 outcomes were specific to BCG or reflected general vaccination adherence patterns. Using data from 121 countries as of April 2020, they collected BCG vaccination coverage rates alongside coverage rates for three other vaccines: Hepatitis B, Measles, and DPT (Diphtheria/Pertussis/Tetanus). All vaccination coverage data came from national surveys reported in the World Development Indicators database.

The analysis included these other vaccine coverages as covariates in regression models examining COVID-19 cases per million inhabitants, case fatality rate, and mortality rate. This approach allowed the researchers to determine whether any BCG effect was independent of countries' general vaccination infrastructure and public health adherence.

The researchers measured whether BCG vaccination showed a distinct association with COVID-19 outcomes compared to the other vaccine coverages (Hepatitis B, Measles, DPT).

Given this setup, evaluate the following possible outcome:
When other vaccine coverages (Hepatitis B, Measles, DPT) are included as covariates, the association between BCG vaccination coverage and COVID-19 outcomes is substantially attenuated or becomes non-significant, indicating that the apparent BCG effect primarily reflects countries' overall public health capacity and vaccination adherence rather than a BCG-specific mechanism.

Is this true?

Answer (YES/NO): NO